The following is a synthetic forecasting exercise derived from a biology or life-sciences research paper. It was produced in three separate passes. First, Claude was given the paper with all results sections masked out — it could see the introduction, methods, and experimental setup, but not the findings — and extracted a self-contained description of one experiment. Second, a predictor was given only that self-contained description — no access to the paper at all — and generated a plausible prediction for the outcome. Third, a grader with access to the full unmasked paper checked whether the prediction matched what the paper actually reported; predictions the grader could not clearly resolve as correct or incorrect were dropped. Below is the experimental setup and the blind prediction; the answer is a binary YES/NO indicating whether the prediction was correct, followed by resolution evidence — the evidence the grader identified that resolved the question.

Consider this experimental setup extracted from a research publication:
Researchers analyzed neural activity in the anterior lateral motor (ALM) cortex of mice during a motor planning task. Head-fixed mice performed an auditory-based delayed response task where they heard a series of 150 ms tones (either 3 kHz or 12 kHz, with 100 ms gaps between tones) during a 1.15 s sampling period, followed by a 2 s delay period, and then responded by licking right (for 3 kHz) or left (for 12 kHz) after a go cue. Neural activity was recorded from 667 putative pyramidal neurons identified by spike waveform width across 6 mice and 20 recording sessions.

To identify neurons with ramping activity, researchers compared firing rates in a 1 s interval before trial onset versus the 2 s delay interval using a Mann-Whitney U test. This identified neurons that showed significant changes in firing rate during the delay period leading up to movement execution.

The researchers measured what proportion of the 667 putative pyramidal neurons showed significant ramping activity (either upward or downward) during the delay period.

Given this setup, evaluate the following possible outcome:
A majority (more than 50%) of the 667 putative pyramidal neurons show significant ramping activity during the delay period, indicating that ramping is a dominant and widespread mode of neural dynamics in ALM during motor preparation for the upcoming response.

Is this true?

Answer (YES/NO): YES